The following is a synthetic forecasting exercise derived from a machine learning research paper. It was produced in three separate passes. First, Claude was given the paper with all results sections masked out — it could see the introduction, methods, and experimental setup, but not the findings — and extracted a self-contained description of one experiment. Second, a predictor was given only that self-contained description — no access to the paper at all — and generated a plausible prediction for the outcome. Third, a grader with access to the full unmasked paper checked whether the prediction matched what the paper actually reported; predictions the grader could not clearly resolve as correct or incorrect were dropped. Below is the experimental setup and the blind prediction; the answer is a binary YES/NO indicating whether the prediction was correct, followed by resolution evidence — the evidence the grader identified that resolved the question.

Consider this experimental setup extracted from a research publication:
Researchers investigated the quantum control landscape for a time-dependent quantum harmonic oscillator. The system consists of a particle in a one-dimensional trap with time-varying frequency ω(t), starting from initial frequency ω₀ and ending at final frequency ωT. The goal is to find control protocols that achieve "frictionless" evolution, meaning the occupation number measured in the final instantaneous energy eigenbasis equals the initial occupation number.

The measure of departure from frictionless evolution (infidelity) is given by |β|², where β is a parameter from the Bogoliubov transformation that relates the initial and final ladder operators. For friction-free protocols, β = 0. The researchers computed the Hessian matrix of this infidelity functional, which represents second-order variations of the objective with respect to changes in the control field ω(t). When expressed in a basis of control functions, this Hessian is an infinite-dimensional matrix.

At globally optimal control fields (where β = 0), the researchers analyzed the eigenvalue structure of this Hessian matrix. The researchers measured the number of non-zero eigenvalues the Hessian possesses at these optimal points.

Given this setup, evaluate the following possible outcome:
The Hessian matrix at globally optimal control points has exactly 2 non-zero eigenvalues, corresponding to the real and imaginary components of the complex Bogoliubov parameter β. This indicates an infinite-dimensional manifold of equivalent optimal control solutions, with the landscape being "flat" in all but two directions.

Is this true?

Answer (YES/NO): YES